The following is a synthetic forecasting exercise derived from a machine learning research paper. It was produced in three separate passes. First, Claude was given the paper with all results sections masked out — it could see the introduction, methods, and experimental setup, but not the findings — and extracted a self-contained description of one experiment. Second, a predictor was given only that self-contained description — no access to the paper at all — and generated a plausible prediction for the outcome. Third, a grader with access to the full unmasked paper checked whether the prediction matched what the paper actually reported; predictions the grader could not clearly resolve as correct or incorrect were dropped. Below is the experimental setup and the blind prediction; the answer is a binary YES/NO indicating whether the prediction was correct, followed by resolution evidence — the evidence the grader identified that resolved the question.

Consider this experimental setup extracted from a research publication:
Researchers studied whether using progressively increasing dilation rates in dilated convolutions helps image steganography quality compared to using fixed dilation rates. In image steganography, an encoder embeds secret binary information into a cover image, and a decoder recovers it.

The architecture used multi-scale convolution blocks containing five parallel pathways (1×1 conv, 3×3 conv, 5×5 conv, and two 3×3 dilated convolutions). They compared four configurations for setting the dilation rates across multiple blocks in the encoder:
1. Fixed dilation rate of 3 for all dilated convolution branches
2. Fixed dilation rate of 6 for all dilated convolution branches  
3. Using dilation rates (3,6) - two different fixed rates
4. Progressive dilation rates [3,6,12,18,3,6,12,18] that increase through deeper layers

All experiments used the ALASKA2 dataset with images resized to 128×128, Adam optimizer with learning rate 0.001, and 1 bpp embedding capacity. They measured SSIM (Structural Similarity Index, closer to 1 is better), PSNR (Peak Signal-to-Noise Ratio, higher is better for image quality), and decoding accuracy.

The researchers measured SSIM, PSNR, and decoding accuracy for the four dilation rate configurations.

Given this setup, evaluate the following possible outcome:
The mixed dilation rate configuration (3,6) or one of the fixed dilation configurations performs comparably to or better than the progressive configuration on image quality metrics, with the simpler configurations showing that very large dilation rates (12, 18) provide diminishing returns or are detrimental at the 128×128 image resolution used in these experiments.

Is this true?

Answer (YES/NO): NO